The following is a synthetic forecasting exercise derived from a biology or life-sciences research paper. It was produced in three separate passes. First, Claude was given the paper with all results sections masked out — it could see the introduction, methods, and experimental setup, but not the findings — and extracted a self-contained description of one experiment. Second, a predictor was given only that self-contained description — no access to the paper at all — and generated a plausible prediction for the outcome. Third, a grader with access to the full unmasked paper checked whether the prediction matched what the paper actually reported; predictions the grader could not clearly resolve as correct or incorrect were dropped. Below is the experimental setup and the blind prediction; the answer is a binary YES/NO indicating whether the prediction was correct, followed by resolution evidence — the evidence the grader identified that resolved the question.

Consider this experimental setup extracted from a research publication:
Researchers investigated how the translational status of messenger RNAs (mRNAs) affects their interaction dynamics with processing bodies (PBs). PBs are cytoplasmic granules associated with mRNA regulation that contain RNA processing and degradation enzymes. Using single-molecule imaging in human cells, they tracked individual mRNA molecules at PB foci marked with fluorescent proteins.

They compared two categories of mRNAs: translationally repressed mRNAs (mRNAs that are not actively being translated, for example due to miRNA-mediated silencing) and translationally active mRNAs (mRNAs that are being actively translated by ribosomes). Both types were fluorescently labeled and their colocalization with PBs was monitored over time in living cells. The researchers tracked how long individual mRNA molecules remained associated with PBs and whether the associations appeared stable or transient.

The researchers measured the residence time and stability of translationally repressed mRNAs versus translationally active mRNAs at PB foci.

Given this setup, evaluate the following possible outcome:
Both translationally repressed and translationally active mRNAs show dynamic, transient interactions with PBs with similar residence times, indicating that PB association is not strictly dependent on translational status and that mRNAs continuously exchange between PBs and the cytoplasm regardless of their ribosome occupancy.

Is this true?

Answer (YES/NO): NO